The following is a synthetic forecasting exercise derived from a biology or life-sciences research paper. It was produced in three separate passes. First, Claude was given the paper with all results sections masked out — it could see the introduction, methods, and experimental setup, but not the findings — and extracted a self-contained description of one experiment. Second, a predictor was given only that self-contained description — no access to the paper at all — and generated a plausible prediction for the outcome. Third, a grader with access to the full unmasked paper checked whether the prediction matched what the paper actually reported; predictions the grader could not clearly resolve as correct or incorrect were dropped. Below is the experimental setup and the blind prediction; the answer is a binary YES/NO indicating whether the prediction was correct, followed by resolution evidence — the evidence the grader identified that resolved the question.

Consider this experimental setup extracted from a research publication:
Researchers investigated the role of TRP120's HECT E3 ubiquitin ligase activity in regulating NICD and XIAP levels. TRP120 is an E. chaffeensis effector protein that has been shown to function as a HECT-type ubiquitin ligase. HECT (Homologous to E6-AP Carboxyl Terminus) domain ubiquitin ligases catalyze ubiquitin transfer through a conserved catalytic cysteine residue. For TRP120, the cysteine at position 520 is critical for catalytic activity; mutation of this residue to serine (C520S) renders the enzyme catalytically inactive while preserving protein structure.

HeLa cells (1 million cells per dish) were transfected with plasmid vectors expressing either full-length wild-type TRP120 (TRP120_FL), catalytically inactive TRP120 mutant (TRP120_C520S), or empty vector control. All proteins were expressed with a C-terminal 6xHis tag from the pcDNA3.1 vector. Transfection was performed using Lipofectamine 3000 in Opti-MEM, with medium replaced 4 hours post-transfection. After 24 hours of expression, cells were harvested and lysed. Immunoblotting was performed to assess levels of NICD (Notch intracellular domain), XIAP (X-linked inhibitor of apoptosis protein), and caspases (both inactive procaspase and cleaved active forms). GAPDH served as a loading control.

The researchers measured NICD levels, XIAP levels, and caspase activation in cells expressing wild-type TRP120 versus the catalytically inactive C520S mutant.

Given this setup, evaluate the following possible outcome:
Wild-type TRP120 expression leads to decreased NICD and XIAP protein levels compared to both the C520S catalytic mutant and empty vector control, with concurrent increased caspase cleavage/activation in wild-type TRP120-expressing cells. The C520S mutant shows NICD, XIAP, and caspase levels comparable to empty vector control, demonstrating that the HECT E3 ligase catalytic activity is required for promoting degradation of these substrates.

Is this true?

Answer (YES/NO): NO